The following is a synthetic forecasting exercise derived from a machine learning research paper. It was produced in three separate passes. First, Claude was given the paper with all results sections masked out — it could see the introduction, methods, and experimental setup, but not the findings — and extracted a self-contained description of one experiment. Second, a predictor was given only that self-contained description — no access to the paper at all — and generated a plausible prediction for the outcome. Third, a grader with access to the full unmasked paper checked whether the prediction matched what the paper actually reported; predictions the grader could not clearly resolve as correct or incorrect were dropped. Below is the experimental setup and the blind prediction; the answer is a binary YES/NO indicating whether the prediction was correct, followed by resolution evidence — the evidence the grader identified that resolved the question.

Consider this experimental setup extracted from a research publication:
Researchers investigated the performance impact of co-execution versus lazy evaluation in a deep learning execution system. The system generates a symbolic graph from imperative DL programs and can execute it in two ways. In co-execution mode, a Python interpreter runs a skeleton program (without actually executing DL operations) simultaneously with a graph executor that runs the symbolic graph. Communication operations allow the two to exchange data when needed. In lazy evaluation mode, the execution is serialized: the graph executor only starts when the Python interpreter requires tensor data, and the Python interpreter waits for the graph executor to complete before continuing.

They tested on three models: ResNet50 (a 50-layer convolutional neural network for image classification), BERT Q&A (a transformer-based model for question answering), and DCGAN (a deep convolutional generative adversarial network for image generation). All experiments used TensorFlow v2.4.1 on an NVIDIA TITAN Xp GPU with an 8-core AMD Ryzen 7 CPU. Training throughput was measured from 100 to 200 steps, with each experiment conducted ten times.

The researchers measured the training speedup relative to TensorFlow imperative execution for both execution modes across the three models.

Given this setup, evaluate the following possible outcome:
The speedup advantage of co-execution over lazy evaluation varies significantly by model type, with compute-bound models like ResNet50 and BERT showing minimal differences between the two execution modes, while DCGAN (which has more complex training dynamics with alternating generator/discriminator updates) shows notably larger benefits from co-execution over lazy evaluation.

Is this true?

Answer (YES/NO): NO